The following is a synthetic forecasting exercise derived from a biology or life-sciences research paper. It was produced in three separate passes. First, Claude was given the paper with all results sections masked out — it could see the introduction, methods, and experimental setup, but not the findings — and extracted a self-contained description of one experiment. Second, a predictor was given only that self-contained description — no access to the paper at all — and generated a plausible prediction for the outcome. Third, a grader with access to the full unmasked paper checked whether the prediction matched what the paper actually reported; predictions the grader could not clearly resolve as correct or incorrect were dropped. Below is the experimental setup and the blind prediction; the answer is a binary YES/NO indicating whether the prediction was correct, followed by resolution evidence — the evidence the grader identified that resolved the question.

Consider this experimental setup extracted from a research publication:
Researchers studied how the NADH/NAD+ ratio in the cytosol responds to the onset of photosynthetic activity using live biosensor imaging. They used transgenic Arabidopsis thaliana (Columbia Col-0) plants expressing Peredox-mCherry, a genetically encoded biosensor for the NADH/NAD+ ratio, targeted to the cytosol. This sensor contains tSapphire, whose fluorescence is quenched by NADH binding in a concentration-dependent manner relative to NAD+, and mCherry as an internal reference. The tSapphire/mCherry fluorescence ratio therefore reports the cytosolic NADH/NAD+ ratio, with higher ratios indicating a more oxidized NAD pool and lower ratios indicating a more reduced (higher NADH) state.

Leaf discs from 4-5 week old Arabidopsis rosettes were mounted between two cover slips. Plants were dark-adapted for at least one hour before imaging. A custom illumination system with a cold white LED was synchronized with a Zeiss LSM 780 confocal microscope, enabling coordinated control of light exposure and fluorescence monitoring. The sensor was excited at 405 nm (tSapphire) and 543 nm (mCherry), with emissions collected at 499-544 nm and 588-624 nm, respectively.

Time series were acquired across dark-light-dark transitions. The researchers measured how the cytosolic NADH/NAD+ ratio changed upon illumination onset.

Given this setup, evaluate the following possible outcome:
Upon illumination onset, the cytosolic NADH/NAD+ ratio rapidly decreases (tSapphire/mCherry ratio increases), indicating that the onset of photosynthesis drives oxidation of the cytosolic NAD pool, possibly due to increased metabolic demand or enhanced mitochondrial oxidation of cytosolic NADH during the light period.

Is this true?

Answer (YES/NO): NO